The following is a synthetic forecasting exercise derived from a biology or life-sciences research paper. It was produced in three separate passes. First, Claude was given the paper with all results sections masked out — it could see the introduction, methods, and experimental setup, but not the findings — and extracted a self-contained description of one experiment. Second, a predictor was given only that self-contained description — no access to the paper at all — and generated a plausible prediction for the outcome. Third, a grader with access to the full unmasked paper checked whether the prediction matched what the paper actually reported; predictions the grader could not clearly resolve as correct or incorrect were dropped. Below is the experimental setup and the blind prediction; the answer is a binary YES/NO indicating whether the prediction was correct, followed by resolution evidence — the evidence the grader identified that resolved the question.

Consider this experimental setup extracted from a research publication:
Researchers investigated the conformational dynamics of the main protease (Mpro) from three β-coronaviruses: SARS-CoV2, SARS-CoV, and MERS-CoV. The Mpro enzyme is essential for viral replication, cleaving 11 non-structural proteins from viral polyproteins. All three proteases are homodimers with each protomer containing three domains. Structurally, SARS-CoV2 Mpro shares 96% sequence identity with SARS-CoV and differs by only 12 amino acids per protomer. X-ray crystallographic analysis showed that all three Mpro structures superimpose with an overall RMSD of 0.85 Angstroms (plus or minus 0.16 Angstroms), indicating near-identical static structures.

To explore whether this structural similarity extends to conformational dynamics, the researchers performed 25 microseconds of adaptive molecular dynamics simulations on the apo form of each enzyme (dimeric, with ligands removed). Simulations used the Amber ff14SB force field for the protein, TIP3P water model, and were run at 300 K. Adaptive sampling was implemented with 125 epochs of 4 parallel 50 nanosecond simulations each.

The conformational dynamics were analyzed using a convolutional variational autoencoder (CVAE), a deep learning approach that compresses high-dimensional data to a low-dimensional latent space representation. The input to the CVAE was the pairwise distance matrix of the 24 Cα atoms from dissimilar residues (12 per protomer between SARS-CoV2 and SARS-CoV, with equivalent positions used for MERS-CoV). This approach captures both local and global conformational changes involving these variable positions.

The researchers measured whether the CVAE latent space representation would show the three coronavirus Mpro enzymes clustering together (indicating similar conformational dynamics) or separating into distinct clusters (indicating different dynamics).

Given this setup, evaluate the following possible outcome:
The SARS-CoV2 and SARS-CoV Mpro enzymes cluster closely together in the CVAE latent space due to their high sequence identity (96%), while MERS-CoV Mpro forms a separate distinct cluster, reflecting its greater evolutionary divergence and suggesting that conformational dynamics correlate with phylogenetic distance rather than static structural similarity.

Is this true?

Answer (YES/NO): YES